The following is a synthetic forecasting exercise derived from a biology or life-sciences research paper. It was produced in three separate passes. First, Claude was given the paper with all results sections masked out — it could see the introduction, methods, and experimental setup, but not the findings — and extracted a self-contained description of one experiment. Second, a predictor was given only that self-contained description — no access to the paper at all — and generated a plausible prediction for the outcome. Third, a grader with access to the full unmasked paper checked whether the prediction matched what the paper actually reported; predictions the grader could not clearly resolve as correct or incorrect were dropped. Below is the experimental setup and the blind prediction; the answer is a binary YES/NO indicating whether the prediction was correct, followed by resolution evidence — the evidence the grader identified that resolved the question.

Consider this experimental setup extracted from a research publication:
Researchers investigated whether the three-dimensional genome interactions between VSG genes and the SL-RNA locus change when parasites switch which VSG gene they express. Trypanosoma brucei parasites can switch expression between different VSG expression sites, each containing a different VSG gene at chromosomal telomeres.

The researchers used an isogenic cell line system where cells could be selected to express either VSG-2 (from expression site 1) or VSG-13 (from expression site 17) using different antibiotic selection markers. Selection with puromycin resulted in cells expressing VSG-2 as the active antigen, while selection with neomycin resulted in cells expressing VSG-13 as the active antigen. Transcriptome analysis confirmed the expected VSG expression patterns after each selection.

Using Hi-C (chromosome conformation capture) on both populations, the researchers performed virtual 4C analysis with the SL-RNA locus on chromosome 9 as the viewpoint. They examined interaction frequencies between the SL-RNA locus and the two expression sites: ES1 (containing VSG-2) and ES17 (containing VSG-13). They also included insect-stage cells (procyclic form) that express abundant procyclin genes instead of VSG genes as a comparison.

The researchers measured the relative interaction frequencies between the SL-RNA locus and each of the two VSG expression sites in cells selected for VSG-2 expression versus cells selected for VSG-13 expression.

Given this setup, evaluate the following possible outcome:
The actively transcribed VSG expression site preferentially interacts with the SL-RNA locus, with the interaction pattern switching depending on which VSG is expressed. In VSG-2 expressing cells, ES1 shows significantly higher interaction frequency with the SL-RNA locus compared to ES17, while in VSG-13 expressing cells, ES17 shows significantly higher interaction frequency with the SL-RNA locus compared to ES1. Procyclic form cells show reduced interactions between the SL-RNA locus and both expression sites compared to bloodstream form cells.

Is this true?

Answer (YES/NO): YES